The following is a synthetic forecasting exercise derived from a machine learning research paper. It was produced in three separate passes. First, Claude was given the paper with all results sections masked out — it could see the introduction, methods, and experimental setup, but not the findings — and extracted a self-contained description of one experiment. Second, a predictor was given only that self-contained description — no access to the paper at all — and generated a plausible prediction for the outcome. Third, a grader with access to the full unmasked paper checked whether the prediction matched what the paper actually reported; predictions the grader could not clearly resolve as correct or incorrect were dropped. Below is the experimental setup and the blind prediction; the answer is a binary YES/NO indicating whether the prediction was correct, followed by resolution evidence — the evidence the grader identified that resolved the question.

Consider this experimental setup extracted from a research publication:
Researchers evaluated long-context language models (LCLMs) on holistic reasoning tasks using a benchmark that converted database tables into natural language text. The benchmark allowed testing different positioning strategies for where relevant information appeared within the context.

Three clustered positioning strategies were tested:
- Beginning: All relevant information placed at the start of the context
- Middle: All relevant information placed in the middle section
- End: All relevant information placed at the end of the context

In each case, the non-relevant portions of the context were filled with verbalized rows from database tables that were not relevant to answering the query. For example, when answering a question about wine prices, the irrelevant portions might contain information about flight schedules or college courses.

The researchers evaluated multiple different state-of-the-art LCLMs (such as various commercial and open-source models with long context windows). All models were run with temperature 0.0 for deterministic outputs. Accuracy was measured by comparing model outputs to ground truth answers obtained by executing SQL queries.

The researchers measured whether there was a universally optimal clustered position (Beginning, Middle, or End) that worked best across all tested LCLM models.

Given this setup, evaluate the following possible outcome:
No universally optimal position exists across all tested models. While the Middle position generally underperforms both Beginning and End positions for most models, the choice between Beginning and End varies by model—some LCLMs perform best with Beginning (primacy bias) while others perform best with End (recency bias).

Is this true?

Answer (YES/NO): NO